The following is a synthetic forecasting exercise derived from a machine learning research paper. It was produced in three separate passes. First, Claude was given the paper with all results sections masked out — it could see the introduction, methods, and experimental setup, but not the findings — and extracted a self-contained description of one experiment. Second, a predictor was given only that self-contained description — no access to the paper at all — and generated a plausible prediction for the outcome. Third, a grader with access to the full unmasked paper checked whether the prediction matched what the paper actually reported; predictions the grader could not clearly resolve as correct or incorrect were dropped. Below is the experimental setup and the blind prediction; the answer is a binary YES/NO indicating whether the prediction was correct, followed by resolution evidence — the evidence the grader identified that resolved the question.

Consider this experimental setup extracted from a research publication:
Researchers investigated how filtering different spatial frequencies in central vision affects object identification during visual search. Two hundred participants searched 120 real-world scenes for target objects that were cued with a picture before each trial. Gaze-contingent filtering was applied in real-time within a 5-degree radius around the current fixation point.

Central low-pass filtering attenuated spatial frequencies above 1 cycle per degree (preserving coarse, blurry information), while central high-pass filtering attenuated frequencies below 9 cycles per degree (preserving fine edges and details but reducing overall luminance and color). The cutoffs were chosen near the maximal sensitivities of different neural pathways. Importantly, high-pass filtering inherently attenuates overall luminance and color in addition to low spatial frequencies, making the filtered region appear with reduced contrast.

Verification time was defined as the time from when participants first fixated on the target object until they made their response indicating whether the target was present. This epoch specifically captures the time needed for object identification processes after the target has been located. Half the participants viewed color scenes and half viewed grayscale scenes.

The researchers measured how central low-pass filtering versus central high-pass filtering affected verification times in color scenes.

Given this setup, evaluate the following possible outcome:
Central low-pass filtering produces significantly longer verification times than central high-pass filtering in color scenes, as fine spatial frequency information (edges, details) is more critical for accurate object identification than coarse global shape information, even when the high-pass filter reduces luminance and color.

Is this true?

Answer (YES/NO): YES